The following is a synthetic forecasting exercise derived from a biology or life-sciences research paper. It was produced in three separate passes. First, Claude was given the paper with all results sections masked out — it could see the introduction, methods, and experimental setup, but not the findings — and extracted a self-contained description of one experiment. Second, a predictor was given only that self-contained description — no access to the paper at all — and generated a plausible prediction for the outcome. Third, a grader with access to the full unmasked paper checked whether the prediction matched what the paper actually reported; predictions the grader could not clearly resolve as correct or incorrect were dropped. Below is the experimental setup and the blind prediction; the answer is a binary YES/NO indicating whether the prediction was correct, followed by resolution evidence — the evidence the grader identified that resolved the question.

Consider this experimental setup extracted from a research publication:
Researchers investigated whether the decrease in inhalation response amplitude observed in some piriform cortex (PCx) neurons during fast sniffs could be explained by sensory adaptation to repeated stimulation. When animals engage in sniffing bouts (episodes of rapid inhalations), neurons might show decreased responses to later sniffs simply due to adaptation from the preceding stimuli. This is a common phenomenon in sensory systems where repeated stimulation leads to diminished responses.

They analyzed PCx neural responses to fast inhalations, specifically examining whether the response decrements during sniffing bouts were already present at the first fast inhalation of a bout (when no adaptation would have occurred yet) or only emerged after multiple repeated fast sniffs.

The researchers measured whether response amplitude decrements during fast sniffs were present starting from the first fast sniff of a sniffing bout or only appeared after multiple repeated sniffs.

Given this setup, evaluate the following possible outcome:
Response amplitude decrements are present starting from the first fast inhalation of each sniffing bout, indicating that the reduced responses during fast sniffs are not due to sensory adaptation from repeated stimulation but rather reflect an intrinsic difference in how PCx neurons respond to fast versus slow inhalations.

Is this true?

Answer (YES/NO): YES